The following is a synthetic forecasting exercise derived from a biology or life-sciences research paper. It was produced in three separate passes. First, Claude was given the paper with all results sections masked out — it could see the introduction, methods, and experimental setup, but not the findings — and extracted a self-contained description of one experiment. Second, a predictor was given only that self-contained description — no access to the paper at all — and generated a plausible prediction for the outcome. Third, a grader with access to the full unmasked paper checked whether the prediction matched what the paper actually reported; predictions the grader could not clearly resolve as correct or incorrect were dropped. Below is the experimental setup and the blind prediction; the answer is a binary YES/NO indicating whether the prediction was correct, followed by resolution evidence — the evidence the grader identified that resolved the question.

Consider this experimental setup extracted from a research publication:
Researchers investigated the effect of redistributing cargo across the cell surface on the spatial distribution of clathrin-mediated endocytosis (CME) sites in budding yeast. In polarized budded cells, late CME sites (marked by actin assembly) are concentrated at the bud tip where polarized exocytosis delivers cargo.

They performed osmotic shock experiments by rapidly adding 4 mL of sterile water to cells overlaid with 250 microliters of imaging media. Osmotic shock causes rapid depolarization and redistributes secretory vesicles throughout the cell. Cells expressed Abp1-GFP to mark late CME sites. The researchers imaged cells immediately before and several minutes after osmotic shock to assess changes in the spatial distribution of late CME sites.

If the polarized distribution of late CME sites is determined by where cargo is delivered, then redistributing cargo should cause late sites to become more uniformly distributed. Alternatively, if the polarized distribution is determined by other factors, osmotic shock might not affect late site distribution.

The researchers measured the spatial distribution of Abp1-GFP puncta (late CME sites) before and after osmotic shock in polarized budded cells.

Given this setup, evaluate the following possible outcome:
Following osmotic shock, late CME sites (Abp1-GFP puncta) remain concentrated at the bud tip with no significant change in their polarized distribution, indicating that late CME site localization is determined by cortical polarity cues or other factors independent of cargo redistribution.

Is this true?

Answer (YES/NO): NO